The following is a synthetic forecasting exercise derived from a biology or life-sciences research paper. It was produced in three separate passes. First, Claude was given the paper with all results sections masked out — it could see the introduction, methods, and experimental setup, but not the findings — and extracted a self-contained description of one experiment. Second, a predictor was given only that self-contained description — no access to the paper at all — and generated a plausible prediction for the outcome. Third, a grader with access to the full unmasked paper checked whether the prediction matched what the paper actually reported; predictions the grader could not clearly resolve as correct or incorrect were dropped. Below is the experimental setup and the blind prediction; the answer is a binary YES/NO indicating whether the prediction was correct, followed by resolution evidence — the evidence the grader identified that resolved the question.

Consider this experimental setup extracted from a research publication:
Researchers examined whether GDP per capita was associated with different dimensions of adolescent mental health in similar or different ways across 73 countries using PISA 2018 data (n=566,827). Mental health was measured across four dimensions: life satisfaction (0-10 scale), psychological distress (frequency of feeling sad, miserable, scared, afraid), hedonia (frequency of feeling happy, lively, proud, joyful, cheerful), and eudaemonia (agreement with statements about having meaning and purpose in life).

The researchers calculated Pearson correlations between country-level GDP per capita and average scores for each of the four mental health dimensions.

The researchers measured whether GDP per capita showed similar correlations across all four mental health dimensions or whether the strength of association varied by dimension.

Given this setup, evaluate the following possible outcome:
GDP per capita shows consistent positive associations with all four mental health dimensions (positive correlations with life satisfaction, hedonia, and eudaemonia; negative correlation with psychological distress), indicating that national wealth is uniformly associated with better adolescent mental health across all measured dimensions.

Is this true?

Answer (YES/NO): NO